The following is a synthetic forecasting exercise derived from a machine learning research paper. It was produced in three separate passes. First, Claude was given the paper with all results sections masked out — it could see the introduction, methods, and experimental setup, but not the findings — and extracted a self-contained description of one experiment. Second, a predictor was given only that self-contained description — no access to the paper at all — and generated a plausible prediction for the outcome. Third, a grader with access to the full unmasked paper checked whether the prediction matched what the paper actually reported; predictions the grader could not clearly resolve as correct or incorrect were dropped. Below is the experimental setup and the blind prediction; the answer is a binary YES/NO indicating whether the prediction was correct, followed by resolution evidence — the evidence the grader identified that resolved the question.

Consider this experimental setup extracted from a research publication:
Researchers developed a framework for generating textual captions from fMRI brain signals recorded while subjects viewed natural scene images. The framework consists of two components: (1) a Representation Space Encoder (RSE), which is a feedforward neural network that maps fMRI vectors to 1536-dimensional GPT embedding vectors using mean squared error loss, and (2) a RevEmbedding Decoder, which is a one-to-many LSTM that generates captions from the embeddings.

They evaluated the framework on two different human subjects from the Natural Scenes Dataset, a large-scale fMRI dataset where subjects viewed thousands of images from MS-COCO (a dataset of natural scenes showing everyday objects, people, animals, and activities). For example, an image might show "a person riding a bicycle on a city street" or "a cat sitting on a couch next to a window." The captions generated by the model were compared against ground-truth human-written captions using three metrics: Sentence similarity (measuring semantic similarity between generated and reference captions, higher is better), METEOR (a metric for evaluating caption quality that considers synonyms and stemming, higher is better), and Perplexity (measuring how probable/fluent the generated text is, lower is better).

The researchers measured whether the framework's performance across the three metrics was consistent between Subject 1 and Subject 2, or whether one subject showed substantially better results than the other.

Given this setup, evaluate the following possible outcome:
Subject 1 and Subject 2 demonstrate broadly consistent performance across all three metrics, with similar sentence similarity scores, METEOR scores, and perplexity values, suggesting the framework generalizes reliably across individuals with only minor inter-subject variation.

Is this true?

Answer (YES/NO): YES